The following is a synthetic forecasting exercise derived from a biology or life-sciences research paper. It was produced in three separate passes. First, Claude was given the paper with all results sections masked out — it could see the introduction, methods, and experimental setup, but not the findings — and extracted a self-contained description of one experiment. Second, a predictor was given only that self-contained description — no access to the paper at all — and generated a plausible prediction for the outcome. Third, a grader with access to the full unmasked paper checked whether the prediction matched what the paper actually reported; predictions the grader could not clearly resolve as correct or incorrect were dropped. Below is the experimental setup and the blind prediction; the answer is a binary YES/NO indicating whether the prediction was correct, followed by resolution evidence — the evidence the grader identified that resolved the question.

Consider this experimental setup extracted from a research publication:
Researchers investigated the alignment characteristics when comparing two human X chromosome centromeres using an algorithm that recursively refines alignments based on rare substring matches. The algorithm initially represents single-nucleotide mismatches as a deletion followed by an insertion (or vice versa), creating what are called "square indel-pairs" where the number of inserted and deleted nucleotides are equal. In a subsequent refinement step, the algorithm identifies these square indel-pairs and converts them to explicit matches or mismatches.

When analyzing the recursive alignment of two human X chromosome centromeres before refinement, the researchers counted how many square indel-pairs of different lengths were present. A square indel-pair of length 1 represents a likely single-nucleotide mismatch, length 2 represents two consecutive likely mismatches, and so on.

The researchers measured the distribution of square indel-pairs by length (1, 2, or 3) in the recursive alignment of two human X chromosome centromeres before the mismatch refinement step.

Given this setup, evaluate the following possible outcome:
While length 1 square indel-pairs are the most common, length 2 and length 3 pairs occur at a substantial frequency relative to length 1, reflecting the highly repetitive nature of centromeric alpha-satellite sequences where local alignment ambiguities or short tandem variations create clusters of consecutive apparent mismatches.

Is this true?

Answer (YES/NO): NO